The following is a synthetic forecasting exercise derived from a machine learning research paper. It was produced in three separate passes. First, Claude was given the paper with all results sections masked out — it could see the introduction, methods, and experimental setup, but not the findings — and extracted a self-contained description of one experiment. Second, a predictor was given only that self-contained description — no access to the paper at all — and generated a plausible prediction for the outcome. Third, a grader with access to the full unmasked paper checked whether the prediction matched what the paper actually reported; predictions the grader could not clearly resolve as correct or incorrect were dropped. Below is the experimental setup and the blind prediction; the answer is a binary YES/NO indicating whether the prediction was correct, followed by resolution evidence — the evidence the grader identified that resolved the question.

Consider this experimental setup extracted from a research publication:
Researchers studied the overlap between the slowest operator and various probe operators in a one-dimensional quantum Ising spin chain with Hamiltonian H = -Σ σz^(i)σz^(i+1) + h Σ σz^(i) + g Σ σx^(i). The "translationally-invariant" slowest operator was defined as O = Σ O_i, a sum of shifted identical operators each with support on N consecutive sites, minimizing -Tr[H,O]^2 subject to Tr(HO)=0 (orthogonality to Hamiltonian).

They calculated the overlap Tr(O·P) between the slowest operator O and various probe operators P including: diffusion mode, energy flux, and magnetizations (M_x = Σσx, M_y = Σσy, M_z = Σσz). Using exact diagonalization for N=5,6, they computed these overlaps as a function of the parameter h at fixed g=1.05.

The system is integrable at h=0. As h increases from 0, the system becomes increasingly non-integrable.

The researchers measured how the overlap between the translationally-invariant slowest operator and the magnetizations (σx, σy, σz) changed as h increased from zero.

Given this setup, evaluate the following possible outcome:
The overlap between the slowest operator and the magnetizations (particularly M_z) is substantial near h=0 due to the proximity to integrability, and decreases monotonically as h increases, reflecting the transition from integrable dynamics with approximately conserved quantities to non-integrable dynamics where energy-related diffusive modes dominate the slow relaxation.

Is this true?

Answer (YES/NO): NO